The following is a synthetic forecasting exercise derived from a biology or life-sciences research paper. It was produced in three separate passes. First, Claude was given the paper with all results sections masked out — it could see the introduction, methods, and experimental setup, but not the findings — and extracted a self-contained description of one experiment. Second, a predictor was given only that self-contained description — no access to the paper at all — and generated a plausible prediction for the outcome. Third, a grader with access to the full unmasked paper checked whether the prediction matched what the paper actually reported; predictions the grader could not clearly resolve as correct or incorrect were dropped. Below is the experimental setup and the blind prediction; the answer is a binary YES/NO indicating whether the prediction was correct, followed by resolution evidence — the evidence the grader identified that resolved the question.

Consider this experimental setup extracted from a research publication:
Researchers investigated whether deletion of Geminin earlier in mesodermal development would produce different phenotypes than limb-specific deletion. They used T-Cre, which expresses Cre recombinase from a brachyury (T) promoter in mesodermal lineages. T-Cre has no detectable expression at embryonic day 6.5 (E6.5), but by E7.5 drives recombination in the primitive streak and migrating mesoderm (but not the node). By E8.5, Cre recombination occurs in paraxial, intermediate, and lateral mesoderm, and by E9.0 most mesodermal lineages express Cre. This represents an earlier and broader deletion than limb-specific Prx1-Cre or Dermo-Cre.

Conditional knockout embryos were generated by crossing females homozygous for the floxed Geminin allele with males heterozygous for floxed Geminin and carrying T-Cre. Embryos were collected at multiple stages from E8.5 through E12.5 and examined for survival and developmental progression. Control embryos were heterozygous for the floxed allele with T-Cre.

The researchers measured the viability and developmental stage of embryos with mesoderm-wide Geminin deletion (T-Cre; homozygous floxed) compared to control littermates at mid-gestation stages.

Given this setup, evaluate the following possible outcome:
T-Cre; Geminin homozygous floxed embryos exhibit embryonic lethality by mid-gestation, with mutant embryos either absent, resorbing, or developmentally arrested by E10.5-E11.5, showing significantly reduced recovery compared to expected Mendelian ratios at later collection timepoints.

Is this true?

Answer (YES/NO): YES